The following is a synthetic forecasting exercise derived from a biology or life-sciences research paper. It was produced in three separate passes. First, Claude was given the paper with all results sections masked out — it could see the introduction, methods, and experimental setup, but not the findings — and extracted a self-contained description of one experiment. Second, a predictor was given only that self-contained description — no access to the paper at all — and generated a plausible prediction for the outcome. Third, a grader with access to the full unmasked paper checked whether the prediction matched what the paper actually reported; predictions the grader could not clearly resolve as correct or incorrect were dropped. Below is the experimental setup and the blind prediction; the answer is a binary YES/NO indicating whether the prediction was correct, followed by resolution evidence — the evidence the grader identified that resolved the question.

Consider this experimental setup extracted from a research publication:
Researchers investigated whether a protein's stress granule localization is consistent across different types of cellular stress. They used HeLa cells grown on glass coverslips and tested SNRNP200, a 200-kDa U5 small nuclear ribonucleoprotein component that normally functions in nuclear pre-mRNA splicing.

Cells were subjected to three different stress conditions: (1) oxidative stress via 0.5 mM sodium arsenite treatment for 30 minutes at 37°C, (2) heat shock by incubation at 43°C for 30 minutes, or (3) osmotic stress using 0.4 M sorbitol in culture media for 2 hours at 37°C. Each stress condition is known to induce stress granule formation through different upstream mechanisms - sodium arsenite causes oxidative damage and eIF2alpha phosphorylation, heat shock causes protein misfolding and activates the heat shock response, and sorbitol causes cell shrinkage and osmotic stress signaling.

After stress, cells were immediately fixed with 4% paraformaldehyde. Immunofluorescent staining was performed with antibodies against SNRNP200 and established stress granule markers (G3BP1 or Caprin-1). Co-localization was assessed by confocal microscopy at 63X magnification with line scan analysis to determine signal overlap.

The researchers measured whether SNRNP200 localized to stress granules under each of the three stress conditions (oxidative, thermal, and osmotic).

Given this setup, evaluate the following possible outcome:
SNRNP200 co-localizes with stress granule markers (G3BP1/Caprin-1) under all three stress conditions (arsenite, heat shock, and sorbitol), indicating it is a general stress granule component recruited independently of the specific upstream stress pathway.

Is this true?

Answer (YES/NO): YES